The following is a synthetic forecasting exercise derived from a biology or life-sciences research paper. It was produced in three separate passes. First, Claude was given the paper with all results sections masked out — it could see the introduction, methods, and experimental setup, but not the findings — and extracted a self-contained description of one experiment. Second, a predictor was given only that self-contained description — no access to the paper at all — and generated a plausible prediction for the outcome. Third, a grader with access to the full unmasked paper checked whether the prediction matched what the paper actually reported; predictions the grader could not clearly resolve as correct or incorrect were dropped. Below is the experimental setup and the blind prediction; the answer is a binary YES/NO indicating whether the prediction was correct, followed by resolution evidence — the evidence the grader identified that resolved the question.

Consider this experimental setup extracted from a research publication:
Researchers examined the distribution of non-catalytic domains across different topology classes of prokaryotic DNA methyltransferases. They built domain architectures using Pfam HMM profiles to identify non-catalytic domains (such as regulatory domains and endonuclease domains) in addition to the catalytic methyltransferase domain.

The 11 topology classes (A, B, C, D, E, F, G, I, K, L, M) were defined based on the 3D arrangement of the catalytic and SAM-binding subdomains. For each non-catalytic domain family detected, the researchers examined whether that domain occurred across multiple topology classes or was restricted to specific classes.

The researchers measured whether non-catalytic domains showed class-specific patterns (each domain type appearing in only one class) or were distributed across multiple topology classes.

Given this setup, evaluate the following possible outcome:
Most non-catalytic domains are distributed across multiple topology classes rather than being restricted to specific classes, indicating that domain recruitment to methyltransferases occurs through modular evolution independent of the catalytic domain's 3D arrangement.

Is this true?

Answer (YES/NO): NO